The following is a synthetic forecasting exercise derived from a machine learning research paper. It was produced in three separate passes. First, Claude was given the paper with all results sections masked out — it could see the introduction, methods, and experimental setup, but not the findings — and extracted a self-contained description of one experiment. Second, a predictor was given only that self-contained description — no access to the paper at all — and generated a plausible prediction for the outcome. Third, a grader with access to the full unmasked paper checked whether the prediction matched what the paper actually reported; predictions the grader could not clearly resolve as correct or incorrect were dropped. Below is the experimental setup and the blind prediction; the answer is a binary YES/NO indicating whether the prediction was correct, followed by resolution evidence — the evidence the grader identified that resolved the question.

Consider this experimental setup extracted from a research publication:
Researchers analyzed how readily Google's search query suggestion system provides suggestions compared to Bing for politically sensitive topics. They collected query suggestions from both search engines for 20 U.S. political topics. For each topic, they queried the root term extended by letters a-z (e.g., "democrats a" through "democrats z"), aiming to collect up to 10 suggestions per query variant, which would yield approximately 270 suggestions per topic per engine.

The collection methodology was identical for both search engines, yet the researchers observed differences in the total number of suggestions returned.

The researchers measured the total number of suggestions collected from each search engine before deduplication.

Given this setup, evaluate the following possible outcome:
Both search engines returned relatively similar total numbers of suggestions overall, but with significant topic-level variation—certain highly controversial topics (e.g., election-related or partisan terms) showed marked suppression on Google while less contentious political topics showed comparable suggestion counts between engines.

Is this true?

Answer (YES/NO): NO